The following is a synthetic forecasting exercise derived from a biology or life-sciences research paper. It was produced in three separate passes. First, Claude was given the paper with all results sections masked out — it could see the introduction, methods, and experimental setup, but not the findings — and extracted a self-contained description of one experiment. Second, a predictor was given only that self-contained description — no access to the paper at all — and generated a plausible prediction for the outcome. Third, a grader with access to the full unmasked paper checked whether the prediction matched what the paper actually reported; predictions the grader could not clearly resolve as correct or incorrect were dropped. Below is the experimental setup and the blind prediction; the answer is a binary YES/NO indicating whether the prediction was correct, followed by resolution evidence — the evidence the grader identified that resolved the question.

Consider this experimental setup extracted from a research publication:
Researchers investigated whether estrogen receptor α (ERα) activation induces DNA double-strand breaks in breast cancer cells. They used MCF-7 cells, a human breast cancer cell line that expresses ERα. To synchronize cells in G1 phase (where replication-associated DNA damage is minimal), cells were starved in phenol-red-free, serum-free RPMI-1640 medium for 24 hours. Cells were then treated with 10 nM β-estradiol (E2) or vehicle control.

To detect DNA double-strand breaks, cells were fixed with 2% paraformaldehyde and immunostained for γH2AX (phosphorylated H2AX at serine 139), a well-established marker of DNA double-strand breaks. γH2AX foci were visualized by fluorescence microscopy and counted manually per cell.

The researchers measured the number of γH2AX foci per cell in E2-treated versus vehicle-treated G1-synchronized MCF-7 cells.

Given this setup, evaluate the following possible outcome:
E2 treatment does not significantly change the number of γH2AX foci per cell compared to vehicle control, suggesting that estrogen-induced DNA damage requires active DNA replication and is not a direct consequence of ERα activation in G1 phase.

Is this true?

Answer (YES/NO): NO